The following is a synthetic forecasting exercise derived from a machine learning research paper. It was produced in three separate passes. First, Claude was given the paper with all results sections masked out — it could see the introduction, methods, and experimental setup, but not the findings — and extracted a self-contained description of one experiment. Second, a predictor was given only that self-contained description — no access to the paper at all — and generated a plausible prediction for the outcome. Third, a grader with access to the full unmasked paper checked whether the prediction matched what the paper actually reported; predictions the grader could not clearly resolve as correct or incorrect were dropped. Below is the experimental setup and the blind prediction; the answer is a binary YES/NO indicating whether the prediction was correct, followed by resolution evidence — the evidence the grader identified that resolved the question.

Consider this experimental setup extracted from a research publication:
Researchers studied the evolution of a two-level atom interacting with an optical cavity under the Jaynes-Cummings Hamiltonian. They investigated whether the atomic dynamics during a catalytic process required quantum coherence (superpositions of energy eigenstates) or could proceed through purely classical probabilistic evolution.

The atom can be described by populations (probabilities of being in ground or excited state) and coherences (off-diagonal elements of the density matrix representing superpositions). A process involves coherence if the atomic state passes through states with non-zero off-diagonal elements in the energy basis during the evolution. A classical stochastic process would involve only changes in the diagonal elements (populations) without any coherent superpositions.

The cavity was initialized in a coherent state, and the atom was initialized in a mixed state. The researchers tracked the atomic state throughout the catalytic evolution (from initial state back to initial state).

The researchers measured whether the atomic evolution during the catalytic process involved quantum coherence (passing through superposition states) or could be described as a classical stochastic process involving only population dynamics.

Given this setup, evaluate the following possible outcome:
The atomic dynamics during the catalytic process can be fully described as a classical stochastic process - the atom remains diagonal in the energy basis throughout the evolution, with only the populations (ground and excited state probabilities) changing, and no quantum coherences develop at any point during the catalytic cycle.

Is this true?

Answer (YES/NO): NO